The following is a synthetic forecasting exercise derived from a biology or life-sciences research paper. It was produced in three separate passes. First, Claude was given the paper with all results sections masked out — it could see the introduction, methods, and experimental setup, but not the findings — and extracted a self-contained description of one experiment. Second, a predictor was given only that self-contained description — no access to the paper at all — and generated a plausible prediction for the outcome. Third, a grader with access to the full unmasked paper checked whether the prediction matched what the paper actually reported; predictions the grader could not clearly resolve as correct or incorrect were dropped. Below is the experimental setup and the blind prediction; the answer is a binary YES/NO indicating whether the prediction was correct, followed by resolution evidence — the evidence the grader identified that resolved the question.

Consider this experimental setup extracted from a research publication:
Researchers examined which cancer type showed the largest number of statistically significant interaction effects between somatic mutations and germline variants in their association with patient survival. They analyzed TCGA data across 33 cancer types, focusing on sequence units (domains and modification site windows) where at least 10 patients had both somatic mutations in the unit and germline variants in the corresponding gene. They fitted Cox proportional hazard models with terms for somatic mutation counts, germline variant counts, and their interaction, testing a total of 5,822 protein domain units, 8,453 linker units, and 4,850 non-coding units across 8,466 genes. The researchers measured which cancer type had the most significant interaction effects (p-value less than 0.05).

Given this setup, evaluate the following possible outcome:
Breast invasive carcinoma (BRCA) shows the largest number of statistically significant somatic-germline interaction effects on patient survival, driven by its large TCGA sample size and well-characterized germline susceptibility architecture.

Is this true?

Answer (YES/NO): NO